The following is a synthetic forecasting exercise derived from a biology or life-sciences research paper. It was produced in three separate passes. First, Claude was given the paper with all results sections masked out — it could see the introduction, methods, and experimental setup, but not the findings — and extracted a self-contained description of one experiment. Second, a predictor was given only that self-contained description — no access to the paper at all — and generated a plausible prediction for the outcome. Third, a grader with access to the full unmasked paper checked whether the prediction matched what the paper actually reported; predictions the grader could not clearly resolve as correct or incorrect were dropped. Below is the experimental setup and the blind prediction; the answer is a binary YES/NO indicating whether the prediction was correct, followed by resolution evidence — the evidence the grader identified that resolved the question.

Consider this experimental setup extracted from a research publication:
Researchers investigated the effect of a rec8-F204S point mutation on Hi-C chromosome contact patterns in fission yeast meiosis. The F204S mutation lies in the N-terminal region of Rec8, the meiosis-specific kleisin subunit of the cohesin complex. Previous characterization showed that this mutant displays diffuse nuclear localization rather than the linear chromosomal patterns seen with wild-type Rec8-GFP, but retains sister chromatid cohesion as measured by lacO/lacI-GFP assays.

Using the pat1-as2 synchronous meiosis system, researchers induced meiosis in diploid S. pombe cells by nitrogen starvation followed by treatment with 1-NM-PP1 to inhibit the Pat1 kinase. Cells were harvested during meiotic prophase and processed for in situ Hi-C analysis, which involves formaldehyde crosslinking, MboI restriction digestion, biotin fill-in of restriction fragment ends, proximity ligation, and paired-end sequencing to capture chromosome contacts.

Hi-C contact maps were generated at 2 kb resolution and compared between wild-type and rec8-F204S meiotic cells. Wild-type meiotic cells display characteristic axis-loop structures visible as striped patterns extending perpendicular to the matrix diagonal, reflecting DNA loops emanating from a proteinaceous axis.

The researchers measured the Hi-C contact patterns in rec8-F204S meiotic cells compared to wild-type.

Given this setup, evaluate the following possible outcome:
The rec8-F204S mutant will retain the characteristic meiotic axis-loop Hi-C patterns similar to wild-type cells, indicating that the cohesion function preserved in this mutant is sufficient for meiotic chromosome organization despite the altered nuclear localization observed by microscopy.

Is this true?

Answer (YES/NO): NO